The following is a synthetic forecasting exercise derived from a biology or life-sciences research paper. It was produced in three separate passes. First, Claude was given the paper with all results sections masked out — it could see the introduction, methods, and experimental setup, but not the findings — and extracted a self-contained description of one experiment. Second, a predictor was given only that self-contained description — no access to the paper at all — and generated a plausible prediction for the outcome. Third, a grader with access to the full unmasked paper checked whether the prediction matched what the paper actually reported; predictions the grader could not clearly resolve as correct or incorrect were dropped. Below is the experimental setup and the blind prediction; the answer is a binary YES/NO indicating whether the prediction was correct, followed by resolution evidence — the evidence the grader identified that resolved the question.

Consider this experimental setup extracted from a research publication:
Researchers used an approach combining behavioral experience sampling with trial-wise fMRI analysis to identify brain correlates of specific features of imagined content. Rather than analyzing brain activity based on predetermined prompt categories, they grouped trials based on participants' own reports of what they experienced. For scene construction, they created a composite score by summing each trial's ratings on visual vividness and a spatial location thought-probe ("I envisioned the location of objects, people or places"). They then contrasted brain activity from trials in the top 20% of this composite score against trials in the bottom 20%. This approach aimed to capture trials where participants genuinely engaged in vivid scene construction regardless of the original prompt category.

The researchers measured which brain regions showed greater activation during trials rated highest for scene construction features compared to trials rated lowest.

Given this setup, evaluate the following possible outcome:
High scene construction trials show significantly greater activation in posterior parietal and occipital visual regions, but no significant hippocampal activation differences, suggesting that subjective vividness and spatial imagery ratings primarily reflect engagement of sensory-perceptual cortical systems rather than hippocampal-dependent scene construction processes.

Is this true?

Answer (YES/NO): NO